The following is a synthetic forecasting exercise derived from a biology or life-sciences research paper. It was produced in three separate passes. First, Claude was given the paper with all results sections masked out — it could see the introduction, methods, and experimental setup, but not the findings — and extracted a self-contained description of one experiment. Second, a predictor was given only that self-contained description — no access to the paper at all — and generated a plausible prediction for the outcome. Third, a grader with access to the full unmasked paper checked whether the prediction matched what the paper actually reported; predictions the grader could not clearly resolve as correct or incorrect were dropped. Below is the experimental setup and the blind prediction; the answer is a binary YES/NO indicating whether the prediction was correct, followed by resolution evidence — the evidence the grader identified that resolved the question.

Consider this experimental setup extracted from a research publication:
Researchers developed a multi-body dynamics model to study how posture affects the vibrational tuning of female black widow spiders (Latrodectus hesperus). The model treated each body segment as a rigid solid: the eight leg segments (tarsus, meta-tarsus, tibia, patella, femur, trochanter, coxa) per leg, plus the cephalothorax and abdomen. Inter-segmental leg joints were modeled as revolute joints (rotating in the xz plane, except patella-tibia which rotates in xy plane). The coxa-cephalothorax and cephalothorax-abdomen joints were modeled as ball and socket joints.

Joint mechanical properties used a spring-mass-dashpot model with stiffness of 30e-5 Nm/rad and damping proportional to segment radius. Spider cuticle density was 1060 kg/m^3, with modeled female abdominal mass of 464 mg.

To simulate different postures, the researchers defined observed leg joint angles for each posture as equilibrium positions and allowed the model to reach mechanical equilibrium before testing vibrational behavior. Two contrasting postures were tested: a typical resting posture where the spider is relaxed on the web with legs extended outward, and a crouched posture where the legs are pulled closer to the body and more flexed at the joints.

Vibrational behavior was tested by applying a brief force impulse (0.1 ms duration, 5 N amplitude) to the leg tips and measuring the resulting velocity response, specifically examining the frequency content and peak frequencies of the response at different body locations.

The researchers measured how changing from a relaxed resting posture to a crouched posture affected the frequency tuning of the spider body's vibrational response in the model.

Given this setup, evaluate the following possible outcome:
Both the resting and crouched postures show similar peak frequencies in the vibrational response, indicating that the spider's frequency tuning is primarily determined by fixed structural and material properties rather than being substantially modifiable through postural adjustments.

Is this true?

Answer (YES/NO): NO